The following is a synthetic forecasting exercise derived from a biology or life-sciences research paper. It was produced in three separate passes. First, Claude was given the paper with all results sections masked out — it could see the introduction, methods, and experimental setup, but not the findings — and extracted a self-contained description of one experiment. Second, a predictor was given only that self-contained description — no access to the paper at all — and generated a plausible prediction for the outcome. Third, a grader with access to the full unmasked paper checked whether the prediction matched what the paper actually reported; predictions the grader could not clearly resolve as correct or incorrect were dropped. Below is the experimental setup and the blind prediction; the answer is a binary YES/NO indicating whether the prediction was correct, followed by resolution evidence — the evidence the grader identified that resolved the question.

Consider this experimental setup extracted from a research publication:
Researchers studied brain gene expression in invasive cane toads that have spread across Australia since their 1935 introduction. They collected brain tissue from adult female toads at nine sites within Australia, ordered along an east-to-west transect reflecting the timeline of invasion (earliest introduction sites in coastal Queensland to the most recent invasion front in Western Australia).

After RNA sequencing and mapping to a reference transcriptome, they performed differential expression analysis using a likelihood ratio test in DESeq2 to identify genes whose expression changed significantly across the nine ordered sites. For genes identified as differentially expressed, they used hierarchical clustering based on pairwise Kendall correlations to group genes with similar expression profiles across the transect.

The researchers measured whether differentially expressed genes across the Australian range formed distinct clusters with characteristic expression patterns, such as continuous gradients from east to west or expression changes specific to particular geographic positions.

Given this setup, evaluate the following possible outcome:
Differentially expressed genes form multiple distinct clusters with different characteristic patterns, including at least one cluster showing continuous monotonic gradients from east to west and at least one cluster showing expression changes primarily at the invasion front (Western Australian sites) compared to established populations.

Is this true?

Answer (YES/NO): NO